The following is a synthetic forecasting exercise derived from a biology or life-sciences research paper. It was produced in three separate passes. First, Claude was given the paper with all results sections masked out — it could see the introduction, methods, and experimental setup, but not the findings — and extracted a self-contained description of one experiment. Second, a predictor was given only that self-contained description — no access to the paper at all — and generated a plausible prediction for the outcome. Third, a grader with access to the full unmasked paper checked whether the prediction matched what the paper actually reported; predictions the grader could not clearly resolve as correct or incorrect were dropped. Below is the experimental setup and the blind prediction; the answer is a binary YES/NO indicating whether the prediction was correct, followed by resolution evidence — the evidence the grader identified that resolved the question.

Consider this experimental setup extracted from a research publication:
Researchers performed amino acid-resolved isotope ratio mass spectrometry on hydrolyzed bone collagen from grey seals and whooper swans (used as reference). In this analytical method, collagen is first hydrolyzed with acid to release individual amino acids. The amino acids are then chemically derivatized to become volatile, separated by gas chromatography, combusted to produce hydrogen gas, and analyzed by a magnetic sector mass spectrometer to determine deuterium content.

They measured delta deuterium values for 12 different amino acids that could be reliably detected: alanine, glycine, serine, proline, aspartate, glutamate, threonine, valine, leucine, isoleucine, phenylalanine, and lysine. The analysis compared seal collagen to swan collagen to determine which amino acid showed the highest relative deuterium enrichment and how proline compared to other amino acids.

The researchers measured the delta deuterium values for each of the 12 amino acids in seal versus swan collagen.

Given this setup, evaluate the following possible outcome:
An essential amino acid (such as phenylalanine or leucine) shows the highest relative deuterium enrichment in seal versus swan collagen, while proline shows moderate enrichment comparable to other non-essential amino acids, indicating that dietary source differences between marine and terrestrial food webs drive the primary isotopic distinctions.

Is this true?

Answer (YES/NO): NO